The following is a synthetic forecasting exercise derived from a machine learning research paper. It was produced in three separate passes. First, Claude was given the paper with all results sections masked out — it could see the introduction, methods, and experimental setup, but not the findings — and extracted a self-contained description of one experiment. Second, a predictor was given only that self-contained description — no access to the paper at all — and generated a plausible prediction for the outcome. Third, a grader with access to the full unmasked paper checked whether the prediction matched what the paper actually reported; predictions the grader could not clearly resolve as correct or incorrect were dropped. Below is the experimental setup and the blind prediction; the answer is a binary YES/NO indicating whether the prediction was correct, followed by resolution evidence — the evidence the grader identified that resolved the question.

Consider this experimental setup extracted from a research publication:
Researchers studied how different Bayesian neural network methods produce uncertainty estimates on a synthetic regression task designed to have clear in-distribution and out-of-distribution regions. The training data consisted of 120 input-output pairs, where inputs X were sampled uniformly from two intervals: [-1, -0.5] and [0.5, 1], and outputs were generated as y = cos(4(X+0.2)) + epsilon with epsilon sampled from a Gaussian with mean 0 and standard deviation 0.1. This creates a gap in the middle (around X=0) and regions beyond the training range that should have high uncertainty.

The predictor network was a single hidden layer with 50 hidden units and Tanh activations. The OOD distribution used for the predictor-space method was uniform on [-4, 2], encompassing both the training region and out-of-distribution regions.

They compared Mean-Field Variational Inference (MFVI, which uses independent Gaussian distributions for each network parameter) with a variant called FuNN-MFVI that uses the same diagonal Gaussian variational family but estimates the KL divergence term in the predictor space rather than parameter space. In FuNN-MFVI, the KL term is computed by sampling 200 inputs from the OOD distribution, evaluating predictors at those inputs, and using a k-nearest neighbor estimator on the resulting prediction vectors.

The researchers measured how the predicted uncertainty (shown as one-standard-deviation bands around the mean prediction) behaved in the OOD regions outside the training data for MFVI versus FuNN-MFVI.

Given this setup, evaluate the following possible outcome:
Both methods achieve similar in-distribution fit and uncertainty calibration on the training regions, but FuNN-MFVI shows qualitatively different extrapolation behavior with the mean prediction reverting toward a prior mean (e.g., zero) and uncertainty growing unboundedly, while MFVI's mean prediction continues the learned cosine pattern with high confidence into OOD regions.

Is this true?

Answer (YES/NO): NO